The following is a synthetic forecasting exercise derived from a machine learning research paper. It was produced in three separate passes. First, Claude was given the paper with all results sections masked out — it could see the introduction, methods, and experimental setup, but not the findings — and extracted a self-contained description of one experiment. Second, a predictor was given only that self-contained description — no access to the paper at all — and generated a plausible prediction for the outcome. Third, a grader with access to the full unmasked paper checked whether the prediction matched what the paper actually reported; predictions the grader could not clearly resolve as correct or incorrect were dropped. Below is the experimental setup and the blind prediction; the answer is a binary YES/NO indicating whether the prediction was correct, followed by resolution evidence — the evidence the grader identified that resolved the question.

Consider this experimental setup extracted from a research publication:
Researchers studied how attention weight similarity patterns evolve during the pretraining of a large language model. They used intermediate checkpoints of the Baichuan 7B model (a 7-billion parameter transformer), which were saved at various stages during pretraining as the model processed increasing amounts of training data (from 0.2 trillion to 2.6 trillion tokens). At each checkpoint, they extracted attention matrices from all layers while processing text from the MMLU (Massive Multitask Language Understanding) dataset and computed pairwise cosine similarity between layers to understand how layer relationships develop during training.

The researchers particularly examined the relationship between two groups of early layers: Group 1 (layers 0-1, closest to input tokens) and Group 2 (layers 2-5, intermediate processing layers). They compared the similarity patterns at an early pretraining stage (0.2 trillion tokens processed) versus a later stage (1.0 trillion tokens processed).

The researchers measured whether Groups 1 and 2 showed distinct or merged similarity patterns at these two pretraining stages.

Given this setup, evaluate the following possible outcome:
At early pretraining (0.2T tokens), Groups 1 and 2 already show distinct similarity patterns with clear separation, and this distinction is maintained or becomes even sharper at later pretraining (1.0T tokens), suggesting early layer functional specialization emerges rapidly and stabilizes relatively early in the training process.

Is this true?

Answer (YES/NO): NO